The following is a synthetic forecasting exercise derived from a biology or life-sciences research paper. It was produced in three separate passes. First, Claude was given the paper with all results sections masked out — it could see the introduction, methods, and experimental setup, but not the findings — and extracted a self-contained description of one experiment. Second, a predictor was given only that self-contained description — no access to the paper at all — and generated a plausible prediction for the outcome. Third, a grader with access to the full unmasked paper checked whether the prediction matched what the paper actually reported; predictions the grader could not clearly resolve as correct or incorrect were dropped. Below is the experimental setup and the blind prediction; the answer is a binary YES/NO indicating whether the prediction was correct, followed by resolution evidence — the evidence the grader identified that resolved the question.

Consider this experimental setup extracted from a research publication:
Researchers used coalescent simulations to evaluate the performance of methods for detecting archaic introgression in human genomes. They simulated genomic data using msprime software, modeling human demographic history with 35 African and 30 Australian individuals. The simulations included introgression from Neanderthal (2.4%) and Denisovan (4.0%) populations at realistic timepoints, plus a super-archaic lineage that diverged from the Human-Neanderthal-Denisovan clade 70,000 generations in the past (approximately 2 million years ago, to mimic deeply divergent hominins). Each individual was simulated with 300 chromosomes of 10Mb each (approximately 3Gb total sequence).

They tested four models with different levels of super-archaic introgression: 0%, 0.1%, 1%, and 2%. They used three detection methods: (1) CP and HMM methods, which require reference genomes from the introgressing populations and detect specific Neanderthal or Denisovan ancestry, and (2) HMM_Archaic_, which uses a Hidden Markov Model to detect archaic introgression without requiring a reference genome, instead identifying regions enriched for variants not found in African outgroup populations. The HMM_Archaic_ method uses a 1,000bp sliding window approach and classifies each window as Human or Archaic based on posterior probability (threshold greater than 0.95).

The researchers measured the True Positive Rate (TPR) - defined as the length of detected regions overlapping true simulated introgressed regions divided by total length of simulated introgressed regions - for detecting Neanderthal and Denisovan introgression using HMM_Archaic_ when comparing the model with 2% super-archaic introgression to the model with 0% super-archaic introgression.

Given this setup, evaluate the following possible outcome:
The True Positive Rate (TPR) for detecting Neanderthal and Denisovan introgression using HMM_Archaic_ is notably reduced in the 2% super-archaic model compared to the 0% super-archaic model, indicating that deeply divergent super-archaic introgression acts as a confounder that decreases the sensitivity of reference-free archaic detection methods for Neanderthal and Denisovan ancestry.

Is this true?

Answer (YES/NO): YES